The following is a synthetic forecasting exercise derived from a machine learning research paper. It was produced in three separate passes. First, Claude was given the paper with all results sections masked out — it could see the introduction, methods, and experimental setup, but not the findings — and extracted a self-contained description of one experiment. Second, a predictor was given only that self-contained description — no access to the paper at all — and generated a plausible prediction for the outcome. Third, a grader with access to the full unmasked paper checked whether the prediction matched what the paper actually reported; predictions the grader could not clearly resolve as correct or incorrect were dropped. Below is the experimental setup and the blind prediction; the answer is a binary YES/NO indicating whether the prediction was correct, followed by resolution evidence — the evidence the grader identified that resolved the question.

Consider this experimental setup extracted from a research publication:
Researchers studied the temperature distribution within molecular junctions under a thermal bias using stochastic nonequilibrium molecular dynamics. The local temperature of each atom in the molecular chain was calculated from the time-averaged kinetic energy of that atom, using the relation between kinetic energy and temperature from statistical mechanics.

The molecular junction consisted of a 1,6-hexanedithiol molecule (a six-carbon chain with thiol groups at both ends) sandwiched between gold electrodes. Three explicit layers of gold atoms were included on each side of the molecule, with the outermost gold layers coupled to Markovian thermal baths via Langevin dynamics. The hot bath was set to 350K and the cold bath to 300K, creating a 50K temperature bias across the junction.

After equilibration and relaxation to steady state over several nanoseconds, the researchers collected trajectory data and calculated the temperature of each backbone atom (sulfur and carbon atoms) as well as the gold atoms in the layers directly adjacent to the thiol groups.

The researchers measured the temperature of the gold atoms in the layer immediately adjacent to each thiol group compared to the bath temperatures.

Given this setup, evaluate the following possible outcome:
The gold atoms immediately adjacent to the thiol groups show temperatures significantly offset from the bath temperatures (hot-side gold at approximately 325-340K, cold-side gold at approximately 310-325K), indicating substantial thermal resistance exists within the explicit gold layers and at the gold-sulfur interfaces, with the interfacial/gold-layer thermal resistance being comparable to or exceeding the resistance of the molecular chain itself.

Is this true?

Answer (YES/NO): YES